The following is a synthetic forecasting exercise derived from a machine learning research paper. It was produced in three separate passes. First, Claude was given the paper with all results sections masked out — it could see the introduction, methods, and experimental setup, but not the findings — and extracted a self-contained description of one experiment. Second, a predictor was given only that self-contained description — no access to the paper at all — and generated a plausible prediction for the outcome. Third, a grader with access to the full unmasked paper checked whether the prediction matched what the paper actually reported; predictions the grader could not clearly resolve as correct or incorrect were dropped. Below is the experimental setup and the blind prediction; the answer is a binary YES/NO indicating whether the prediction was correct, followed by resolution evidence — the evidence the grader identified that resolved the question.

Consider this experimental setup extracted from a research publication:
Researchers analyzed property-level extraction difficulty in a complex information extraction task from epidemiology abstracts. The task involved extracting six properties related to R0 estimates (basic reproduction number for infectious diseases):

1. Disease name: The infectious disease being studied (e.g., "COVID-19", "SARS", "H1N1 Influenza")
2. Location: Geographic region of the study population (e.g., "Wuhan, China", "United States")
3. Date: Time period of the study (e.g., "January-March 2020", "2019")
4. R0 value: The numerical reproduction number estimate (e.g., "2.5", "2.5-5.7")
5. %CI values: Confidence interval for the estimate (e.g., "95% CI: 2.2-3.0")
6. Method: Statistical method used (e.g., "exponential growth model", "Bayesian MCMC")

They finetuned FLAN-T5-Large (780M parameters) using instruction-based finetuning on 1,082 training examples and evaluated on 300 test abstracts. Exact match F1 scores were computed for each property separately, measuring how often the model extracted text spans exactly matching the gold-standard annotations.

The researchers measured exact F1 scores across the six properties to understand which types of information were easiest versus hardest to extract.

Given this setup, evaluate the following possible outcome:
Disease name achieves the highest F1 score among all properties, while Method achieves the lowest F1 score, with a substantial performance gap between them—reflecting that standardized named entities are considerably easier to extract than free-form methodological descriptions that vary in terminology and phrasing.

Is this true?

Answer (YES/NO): NO